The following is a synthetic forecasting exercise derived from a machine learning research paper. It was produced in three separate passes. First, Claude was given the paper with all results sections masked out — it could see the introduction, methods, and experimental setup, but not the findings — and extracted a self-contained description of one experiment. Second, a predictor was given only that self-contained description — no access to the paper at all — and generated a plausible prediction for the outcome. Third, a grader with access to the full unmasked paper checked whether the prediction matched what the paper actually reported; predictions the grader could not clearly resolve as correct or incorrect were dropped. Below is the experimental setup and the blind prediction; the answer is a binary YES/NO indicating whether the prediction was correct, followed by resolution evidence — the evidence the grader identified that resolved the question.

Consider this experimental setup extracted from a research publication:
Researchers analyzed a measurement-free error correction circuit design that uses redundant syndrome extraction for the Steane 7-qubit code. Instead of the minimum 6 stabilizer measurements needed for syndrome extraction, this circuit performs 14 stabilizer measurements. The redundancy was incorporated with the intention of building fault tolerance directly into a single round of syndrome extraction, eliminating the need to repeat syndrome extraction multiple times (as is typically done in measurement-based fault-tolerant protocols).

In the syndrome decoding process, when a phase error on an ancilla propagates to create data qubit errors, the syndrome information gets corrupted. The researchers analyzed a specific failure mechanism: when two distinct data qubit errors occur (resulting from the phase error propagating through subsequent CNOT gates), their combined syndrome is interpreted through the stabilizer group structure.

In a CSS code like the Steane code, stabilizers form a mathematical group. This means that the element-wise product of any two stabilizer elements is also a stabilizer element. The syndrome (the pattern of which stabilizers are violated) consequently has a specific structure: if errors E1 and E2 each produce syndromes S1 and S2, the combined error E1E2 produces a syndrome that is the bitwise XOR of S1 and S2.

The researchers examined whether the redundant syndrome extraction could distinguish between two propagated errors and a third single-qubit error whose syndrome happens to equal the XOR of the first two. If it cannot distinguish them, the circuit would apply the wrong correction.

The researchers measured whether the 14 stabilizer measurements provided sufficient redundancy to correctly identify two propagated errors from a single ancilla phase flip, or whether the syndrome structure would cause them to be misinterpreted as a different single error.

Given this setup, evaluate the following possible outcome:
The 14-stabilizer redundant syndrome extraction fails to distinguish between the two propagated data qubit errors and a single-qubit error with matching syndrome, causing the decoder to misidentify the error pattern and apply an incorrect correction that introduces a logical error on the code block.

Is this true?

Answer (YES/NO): YES